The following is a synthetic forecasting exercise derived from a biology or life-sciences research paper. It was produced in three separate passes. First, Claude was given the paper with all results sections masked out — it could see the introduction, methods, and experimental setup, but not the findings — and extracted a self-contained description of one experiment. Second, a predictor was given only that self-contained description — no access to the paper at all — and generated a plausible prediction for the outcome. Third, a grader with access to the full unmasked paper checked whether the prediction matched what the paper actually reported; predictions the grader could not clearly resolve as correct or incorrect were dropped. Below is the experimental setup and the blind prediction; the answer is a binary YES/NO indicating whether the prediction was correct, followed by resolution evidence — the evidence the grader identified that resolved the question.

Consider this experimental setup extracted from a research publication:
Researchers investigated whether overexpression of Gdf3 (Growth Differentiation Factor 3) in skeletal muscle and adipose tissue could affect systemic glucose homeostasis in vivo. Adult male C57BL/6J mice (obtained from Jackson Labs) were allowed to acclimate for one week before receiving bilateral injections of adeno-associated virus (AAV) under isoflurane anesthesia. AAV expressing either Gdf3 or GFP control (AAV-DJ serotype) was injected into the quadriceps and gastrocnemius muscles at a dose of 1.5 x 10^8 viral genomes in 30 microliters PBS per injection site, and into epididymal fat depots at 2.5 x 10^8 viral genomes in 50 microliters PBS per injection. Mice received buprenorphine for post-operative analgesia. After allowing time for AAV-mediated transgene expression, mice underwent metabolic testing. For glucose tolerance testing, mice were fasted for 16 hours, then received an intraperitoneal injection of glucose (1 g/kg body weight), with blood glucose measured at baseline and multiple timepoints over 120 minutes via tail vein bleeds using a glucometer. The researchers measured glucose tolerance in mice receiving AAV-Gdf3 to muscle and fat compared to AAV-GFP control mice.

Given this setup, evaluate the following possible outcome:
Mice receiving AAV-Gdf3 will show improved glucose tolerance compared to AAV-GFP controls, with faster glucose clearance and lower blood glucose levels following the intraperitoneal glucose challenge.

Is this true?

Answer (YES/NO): NO